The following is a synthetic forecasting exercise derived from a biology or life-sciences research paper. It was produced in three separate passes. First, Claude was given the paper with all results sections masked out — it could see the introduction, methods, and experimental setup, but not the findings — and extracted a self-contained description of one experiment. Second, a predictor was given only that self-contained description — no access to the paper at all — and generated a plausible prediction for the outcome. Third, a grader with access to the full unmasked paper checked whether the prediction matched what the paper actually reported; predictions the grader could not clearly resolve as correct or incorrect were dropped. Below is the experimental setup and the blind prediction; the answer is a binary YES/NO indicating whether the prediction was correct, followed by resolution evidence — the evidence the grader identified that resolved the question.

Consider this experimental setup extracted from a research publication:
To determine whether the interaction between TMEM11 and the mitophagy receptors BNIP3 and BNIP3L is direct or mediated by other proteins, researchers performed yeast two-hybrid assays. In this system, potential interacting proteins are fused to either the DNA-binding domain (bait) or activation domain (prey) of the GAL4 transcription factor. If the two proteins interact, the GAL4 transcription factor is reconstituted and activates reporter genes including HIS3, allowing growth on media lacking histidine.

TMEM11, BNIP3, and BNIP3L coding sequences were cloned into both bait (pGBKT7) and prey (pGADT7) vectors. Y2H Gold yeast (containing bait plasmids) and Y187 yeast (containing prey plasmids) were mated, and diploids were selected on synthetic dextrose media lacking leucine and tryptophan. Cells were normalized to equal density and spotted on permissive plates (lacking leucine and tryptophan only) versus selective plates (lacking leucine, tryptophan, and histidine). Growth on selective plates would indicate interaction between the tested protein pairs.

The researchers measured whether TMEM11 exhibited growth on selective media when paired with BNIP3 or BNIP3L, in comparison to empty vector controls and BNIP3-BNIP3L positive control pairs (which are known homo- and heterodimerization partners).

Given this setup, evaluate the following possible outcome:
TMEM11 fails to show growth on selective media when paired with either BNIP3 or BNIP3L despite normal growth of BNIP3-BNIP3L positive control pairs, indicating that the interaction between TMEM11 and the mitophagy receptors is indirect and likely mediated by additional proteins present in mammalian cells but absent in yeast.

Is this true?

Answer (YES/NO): NO